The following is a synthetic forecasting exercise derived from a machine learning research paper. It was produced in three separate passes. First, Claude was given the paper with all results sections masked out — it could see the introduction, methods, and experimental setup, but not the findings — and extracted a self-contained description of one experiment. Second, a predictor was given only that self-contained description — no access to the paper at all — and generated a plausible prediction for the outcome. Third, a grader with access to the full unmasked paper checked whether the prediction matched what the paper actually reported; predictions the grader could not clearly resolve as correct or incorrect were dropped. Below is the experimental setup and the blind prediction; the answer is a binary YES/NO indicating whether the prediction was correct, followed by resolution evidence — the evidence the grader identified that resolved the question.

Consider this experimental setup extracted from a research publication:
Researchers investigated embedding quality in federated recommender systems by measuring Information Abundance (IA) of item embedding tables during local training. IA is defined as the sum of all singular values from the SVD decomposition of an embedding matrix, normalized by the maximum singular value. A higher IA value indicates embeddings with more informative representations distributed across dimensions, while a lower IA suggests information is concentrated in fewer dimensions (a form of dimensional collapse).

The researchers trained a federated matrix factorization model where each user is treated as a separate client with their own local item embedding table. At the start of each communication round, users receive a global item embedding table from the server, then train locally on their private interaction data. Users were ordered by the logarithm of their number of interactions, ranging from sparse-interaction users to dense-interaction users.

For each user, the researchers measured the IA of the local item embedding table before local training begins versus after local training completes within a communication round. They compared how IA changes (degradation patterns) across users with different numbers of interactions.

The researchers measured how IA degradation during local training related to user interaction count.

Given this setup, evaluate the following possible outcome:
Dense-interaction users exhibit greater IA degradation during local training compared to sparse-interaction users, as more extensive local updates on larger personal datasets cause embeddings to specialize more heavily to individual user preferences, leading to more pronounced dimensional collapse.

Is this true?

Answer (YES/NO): NO